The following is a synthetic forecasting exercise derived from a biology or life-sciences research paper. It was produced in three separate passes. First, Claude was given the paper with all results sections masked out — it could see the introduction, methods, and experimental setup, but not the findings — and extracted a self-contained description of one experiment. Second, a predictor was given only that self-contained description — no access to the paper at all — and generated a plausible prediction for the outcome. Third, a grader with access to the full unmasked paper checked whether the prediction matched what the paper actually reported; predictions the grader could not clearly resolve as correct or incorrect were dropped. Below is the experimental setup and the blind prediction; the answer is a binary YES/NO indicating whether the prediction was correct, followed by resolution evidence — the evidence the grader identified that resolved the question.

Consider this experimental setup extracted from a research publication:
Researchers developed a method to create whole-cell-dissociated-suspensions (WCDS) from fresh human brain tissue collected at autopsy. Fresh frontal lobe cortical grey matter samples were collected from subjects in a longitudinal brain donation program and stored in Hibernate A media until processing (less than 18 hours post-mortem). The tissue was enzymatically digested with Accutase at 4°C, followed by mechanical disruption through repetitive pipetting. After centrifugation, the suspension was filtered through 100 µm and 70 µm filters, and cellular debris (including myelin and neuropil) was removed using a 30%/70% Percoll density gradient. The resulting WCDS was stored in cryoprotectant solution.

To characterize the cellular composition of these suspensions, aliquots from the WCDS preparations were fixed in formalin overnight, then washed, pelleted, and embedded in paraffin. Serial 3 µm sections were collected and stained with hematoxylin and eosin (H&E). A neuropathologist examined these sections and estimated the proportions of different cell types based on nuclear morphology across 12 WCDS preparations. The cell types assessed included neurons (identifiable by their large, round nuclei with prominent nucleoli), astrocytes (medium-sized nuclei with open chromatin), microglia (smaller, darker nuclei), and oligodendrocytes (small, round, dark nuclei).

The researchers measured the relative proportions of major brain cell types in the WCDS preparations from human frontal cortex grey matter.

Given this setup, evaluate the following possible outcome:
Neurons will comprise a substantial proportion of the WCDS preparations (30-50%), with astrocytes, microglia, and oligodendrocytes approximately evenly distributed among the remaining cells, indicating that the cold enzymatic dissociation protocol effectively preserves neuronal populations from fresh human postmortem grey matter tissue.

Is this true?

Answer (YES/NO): NO